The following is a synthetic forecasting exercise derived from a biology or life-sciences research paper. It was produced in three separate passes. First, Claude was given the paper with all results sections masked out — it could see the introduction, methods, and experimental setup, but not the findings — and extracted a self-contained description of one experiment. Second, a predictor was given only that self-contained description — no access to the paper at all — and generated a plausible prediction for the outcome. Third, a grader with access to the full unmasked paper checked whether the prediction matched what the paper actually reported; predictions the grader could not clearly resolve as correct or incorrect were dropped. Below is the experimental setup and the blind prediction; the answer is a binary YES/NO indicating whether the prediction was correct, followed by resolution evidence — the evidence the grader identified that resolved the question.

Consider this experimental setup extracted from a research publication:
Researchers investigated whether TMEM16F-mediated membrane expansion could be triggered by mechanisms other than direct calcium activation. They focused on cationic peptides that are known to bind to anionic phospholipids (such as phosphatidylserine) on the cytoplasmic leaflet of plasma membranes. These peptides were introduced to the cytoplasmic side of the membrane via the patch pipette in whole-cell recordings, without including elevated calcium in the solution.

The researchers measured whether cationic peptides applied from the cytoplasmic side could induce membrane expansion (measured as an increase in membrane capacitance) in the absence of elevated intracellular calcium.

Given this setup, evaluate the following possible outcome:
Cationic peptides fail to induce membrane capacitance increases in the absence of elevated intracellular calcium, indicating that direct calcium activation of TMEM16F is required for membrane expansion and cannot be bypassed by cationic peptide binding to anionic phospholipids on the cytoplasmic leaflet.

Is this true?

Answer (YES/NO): NO